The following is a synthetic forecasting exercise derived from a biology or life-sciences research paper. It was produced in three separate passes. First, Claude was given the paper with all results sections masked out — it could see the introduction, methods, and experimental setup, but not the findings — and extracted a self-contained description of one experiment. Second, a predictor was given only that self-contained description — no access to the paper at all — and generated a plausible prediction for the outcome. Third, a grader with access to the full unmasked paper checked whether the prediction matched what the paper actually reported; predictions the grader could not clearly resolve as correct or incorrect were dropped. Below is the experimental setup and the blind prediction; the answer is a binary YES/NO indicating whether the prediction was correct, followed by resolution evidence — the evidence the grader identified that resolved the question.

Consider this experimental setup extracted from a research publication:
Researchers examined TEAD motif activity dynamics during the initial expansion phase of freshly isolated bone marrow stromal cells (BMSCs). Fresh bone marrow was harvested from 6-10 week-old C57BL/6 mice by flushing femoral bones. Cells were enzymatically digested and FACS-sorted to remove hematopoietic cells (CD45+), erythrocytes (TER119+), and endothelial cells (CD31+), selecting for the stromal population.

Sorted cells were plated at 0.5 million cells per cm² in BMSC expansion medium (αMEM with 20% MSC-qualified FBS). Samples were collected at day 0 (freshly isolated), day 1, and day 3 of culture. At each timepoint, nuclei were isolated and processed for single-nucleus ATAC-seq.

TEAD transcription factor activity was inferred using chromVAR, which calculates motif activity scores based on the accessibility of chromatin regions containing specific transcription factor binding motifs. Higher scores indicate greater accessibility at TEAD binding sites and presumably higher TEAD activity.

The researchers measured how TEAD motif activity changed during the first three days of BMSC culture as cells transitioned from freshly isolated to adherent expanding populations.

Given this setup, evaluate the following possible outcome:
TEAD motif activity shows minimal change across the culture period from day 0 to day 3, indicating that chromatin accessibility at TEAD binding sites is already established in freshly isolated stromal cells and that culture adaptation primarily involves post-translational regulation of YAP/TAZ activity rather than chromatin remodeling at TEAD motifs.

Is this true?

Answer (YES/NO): NO